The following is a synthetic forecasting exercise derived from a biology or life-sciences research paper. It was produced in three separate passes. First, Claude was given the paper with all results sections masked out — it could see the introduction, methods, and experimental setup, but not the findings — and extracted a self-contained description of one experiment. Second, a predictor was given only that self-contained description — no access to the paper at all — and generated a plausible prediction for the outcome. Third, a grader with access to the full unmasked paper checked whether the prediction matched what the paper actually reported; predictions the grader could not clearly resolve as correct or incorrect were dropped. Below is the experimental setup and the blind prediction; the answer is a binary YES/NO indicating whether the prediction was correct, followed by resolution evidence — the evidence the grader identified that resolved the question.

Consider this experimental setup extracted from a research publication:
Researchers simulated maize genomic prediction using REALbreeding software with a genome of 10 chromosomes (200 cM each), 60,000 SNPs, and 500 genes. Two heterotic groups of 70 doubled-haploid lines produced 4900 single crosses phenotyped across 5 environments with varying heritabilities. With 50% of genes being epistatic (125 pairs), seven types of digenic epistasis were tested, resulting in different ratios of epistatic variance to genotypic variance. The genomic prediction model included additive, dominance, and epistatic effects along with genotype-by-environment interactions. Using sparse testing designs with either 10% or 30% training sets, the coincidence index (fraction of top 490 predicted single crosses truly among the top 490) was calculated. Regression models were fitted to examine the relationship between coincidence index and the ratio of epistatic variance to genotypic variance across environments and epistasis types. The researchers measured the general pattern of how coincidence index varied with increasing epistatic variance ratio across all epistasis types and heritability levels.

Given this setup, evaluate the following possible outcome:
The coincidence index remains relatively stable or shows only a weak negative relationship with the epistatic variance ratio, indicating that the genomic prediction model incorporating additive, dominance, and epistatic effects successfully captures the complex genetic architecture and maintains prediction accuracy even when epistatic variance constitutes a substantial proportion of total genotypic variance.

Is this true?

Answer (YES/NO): NO